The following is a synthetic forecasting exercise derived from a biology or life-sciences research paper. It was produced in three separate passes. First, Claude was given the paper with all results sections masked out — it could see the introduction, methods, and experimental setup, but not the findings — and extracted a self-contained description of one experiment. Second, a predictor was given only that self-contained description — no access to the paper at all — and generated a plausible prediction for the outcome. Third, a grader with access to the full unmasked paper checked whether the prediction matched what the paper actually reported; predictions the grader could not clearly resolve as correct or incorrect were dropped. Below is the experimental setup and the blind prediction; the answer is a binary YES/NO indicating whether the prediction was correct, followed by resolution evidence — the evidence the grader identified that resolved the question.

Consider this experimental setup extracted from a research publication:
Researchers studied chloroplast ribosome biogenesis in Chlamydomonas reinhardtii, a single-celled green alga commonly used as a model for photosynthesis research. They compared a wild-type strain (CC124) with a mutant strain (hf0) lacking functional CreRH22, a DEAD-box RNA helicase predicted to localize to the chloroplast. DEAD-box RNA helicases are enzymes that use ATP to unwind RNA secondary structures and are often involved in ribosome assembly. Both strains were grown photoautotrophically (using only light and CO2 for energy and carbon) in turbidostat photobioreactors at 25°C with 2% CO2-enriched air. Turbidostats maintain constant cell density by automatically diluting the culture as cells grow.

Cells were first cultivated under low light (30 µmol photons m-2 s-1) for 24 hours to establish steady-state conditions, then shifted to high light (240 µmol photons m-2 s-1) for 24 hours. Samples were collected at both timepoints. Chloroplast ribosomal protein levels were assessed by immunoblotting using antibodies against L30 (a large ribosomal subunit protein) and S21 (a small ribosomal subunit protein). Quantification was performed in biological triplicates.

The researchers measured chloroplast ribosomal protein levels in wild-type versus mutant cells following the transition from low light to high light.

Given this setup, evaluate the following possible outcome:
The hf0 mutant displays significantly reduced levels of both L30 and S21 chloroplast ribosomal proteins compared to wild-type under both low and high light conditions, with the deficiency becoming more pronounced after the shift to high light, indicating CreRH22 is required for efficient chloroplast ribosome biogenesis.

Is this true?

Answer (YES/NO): YES